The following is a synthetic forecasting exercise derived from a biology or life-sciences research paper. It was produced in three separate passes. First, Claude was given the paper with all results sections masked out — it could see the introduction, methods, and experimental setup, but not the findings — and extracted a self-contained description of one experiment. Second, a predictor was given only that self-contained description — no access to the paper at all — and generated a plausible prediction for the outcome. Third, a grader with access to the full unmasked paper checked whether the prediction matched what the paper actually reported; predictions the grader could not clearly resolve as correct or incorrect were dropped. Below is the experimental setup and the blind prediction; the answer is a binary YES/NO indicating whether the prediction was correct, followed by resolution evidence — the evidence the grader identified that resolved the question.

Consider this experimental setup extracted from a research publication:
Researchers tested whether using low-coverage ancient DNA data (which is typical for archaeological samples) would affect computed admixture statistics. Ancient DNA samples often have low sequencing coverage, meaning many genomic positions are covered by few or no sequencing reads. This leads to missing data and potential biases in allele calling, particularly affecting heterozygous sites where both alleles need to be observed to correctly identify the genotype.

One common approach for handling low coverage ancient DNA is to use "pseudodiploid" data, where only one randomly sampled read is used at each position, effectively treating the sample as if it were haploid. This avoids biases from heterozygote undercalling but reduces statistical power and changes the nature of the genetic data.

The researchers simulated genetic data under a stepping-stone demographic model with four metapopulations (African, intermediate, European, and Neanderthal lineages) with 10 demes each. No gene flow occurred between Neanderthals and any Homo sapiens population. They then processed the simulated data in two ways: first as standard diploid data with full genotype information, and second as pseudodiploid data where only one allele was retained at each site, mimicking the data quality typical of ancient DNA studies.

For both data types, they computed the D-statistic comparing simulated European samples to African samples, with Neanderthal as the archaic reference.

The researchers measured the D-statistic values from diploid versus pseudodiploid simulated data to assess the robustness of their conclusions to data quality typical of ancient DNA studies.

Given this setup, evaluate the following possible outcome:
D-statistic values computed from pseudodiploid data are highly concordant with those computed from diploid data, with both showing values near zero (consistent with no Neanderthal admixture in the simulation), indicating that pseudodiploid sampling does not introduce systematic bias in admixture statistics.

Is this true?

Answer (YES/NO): NO